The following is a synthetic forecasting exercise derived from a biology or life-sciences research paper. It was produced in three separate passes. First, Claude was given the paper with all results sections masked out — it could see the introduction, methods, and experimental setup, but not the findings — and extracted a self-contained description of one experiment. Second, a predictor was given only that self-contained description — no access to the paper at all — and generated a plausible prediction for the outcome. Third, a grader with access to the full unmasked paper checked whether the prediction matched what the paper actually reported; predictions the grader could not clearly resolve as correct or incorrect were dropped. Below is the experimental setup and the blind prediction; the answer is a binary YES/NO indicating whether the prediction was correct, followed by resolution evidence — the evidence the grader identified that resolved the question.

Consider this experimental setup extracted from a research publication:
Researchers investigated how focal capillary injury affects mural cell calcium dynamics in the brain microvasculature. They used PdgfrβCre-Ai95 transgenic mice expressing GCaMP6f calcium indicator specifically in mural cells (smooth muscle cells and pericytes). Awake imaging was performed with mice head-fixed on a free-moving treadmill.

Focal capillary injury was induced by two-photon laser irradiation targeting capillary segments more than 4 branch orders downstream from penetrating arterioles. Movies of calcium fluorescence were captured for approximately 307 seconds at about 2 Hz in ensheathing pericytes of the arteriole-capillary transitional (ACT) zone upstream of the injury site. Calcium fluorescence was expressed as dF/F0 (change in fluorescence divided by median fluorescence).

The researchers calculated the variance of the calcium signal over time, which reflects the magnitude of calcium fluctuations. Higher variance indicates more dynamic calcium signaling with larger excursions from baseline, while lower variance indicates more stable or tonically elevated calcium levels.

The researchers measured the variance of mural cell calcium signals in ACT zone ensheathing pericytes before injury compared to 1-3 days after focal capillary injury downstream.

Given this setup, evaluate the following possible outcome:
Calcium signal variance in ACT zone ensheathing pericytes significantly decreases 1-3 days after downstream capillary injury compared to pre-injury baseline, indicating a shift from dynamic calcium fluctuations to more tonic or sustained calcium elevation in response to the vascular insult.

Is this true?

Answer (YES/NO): NO